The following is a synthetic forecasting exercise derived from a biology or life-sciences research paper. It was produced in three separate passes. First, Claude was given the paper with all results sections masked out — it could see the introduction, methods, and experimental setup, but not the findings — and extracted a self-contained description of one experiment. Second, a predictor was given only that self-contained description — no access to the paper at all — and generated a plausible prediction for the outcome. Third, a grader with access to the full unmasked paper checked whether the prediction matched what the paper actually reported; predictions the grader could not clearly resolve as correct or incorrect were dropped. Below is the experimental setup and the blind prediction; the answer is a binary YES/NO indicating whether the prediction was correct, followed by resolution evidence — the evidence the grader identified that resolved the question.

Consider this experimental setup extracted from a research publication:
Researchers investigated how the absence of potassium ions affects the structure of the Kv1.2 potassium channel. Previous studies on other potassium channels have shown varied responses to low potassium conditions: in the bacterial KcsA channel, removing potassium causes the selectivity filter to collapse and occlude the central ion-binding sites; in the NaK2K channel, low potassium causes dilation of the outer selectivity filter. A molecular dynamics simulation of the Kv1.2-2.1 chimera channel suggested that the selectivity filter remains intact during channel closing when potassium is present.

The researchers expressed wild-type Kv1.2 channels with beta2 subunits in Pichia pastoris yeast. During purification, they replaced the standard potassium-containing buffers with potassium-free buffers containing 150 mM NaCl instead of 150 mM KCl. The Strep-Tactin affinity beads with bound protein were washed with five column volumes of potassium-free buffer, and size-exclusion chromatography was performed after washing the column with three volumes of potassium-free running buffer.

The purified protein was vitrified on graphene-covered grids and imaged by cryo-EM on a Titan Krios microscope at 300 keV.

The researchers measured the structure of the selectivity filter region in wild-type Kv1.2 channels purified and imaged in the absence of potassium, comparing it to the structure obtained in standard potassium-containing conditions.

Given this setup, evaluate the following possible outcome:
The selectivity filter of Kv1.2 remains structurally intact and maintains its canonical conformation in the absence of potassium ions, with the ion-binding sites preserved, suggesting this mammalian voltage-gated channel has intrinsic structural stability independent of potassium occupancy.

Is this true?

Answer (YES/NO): YES